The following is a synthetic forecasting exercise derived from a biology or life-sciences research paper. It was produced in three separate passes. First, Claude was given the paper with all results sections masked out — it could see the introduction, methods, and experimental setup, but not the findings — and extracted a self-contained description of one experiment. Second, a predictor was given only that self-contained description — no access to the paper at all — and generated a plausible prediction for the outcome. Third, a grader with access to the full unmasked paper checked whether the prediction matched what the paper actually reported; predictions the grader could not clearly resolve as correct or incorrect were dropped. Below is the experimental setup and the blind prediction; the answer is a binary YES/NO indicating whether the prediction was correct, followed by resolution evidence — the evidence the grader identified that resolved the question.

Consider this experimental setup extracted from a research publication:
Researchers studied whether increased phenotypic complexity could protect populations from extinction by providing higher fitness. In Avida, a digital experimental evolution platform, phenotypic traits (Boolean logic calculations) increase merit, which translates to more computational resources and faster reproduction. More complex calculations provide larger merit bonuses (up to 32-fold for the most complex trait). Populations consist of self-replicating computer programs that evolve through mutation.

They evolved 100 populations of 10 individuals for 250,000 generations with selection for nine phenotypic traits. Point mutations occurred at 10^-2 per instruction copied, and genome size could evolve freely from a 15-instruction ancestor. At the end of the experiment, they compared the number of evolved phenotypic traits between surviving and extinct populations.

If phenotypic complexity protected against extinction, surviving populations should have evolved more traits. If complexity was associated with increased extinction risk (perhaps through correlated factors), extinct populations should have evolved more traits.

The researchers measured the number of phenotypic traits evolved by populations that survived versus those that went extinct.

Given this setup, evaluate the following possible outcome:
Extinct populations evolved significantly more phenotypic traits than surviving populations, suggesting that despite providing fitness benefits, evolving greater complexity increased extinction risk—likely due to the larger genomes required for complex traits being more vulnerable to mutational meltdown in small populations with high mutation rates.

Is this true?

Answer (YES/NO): NO